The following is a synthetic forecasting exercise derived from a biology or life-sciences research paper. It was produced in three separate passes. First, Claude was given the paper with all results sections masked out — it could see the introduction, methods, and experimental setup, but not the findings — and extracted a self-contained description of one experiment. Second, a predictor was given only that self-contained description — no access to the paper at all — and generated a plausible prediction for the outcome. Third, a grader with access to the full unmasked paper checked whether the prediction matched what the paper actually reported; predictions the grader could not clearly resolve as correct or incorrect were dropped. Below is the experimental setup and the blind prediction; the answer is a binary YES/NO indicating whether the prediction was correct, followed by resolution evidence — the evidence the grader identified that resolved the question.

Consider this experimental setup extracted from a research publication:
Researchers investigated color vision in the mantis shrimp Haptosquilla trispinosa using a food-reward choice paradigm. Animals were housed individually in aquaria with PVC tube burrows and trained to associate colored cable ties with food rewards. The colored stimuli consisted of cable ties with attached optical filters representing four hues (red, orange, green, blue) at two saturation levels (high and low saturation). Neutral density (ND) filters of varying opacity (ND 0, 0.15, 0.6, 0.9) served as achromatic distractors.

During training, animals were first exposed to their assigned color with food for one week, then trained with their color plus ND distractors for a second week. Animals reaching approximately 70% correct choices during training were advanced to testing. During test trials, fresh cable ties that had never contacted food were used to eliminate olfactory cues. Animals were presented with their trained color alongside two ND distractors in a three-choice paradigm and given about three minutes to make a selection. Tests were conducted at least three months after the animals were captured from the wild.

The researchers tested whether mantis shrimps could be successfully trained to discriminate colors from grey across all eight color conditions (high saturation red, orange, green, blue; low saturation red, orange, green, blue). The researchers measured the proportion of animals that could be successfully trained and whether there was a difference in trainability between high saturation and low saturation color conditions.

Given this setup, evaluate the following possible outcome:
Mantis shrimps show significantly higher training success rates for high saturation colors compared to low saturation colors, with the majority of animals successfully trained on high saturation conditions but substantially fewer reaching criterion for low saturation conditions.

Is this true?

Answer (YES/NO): NO